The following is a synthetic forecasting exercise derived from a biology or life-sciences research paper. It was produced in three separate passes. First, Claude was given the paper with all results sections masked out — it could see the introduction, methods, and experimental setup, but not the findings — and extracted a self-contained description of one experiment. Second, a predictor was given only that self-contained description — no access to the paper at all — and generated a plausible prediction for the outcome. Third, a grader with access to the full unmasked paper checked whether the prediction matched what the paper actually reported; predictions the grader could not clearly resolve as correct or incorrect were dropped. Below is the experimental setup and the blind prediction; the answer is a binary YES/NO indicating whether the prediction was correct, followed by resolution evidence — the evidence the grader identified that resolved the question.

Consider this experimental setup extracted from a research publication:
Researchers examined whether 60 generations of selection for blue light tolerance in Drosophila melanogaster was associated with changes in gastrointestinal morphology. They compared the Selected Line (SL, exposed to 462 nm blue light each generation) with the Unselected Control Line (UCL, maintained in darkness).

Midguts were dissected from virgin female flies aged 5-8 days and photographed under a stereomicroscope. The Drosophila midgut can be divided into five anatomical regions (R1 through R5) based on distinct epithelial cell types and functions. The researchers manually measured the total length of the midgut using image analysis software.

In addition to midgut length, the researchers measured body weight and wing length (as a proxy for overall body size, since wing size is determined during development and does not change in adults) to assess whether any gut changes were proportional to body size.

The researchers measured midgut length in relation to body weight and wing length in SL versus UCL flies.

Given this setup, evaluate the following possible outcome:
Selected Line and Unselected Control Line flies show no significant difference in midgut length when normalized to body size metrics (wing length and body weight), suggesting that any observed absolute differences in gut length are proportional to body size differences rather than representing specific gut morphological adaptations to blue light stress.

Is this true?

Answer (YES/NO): NO